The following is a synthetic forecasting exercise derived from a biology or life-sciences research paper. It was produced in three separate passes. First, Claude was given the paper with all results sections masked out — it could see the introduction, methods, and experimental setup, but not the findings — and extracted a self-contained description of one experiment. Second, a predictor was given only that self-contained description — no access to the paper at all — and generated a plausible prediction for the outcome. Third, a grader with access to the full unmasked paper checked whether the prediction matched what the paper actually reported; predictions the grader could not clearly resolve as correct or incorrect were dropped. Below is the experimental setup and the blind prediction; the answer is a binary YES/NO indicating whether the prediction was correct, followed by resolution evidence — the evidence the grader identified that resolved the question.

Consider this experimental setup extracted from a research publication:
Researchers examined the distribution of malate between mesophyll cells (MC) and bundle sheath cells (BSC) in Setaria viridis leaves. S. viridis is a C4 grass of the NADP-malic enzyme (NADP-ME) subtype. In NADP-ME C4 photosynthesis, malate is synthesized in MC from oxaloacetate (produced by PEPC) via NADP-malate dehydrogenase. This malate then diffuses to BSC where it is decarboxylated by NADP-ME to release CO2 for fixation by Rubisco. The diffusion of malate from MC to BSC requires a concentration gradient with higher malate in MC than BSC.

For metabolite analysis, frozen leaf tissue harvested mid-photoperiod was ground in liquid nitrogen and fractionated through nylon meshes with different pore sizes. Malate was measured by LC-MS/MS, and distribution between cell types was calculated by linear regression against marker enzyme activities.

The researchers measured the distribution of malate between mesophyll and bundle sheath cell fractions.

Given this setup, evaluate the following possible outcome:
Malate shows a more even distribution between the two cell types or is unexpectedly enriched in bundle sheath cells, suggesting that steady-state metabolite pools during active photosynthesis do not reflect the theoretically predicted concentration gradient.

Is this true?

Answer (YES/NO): YES